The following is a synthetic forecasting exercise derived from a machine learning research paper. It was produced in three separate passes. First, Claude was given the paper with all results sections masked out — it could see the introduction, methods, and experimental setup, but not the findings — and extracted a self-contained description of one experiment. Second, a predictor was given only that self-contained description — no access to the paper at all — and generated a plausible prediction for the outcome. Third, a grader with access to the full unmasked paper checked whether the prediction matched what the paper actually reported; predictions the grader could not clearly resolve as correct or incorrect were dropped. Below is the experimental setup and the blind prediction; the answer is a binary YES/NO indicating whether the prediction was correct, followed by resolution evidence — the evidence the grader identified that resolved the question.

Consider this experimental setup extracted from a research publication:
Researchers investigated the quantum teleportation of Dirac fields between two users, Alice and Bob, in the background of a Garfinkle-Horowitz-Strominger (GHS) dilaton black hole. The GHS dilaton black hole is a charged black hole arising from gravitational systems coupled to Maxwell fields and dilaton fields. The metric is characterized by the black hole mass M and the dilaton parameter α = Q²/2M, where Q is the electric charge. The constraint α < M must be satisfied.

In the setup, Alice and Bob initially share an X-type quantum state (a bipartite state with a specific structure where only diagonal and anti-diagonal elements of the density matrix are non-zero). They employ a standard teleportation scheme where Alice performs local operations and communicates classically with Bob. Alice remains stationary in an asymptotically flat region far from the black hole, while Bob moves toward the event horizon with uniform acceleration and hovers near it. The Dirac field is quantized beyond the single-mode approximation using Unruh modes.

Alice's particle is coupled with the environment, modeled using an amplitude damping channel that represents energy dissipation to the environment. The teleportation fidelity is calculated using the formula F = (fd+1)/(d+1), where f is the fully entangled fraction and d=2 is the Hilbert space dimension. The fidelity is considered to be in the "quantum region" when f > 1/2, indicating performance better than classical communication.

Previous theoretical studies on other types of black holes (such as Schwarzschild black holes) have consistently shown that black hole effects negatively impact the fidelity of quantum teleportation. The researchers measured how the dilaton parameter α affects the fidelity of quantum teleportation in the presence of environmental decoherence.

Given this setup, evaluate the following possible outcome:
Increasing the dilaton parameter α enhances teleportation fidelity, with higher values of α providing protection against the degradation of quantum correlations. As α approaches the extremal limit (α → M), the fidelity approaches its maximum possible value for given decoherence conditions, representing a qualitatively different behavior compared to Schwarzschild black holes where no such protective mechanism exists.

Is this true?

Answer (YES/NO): NO